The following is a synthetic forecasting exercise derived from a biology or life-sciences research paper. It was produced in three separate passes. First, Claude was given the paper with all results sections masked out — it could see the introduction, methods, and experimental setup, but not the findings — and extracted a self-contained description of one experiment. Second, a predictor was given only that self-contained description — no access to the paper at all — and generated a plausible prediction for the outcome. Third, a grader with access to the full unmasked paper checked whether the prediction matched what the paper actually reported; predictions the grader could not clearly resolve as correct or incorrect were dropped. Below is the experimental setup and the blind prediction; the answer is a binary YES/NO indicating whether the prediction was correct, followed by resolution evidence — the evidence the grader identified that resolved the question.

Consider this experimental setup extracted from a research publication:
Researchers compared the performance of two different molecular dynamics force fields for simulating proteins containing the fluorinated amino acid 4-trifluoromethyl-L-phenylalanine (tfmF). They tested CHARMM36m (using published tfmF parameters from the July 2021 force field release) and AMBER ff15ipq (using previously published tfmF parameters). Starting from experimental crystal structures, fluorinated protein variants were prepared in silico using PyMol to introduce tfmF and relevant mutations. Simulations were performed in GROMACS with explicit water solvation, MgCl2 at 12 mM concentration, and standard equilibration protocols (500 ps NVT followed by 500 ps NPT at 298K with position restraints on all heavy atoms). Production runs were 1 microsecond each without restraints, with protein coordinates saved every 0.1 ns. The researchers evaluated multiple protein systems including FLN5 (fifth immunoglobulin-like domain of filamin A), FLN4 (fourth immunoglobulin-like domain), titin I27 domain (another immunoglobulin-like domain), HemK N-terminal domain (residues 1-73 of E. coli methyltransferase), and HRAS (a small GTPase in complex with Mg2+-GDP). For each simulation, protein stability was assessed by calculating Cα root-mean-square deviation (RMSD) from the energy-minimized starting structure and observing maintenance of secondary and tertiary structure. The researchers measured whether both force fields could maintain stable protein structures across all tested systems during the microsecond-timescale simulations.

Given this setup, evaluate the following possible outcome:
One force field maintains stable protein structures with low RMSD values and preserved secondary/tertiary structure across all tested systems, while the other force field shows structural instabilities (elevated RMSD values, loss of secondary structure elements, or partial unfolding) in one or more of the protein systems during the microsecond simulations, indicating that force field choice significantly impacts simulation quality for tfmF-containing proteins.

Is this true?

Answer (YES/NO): YES